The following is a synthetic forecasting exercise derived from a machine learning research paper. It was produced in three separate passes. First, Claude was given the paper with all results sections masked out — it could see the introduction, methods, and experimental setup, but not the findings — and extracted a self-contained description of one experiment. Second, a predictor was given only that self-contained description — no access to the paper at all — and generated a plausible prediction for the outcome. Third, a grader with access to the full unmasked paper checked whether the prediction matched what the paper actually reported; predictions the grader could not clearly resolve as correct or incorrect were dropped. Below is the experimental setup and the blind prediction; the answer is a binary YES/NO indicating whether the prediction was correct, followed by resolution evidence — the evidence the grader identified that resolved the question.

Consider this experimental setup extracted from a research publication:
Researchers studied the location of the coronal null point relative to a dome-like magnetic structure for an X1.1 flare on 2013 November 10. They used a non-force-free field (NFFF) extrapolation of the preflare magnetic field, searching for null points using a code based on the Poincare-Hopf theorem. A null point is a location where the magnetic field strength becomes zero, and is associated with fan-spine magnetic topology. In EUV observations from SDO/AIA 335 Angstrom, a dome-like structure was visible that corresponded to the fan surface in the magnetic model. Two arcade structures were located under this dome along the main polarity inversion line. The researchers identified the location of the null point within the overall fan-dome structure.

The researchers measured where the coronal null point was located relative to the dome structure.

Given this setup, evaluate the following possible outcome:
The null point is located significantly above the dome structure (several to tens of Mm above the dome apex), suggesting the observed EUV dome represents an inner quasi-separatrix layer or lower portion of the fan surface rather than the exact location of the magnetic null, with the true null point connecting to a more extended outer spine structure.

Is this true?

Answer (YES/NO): NO